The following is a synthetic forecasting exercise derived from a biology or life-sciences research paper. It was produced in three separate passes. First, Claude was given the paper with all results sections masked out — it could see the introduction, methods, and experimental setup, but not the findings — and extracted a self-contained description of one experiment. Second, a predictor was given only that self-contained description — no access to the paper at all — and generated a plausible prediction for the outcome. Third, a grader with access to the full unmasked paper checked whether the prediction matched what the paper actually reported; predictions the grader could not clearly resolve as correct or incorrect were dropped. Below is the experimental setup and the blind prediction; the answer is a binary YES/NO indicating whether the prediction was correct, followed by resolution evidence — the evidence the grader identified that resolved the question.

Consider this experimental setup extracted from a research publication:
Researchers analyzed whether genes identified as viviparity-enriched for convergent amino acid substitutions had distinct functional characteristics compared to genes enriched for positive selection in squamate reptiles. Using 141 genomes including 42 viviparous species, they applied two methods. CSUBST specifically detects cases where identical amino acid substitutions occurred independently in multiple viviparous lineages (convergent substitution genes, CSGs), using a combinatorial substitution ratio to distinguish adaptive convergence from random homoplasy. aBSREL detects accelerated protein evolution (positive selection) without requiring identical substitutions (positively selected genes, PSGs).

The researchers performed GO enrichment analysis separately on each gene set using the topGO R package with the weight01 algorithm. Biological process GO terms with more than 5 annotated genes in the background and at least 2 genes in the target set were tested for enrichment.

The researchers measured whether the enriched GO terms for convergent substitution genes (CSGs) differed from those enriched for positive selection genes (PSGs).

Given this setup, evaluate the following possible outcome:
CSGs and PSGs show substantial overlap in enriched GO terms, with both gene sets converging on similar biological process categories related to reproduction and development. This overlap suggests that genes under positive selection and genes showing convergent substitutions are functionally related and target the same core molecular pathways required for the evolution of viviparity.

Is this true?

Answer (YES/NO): NO